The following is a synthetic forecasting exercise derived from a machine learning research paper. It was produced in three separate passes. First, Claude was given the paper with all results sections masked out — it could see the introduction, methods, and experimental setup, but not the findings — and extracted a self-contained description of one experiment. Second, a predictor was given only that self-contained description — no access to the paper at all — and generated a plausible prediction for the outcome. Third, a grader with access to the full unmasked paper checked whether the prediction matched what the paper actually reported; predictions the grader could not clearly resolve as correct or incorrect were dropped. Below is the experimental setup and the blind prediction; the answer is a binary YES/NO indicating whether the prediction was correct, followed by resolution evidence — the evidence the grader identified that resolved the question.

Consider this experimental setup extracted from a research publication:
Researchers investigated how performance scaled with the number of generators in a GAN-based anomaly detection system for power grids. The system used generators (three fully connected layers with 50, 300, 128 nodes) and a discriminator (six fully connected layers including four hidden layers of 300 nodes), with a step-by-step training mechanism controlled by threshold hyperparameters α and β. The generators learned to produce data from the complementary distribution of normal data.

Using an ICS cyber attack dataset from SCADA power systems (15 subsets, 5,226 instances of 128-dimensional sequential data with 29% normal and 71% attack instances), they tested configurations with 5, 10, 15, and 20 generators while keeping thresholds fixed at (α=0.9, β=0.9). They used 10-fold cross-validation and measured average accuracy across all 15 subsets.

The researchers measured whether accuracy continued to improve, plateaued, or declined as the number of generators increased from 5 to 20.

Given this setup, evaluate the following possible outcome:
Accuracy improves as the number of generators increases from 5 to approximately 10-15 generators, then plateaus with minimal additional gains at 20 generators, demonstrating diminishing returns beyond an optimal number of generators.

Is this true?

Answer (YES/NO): NO